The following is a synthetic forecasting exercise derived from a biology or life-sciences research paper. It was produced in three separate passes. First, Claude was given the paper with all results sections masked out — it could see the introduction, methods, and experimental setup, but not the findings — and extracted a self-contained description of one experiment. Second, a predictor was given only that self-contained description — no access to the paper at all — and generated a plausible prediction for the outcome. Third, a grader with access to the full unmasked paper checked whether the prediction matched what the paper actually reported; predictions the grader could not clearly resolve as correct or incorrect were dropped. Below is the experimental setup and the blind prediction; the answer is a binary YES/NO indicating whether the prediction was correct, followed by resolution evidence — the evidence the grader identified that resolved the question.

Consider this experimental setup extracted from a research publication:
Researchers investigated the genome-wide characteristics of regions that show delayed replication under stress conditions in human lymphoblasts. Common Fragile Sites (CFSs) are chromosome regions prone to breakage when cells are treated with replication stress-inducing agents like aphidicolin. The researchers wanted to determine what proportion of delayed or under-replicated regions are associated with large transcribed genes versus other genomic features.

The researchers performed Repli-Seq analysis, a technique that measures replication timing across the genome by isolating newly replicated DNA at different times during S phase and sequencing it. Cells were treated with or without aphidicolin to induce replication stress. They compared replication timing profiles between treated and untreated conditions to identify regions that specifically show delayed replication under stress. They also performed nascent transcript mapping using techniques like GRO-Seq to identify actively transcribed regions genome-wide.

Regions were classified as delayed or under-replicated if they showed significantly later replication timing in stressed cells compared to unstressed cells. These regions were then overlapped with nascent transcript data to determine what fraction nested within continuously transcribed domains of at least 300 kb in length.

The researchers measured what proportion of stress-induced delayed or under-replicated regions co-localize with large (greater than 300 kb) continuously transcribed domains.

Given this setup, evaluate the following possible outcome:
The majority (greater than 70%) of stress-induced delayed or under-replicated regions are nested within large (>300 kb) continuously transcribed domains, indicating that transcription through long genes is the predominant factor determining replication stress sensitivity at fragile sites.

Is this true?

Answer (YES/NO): NO